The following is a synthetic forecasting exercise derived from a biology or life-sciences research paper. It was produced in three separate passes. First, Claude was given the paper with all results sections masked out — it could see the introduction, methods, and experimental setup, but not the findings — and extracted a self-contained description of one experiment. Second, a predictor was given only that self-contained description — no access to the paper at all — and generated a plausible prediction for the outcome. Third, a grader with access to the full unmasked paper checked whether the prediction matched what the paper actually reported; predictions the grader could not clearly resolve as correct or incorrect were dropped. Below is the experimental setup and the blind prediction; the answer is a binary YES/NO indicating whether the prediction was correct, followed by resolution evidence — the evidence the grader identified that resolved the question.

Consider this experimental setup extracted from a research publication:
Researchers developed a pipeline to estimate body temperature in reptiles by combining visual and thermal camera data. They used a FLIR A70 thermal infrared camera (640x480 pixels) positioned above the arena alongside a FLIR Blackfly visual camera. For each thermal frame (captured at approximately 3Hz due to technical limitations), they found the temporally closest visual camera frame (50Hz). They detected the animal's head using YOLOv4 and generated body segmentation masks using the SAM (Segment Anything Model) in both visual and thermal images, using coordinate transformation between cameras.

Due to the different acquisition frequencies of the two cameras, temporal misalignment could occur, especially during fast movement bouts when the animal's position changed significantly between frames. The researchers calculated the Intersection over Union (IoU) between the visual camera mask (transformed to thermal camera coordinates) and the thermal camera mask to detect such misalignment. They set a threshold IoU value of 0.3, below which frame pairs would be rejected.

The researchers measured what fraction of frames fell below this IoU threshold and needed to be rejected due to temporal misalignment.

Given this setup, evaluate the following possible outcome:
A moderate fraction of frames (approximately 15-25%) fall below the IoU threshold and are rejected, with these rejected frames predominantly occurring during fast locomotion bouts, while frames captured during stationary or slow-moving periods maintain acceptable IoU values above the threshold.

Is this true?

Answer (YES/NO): NO